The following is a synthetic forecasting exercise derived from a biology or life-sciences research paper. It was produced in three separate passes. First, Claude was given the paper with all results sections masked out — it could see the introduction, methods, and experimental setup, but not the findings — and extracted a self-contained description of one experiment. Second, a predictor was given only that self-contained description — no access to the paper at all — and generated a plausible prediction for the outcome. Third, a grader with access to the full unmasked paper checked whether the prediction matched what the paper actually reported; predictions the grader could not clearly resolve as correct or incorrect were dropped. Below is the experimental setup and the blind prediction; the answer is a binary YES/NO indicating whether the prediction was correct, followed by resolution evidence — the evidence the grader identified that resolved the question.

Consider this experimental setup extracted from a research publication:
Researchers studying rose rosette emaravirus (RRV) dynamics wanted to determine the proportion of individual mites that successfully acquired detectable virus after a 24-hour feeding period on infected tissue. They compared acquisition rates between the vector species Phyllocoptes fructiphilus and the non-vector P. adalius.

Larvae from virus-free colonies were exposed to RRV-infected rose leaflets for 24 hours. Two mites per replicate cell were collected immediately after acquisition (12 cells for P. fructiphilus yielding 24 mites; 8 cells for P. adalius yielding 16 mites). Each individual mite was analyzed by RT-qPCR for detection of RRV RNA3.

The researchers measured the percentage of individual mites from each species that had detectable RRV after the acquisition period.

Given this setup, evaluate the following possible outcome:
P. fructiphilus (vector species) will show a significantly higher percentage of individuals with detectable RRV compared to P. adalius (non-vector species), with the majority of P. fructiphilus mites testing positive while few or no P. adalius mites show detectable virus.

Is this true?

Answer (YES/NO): NO